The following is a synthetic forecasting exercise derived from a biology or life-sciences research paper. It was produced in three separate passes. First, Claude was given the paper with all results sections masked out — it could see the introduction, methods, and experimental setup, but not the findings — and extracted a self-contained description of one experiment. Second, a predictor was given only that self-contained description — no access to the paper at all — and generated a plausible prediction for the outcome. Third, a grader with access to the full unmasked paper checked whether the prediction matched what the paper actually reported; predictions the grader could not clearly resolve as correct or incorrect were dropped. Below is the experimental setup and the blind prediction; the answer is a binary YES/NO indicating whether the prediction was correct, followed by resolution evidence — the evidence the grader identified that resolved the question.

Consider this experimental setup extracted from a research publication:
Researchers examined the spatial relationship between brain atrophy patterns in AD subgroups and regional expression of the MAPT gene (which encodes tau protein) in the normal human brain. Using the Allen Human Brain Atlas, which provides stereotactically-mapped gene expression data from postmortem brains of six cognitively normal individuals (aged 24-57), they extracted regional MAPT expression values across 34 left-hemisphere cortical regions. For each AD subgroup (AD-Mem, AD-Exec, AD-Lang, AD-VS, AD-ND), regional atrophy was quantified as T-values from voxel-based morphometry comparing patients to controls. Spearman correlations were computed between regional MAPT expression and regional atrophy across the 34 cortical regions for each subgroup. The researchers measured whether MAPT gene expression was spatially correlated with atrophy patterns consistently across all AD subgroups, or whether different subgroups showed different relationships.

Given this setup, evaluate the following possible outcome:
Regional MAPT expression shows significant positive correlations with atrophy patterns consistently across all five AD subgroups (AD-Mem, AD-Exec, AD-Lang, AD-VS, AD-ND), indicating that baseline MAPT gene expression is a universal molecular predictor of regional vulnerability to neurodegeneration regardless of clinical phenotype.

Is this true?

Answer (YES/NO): YES